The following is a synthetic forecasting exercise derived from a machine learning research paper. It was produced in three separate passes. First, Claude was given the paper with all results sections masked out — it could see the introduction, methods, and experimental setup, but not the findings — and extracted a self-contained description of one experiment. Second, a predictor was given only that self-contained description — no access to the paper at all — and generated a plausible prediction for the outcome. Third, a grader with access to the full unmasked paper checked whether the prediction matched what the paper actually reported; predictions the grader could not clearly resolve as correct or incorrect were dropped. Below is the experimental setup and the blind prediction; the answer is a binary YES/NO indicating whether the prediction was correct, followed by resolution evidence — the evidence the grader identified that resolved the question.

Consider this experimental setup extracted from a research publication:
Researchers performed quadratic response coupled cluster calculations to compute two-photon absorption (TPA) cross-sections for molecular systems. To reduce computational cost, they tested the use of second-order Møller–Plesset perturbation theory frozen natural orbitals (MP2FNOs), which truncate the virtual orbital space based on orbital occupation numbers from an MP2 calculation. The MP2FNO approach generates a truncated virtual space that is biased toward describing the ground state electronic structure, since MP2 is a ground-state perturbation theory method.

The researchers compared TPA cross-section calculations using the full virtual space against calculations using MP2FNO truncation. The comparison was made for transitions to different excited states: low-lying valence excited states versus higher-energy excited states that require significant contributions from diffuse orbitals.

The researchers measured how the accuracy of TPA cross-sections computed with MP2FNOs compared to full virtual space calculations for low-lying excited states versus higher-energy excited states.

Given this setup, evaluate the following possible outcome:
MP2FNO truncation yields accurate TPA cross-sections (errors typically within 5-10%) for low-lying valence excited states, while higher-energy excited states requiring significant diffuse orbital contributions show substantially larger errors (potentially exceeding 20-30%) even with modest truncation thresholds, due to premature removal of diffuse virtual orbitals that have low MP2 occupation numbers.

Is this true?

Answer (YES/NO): YES